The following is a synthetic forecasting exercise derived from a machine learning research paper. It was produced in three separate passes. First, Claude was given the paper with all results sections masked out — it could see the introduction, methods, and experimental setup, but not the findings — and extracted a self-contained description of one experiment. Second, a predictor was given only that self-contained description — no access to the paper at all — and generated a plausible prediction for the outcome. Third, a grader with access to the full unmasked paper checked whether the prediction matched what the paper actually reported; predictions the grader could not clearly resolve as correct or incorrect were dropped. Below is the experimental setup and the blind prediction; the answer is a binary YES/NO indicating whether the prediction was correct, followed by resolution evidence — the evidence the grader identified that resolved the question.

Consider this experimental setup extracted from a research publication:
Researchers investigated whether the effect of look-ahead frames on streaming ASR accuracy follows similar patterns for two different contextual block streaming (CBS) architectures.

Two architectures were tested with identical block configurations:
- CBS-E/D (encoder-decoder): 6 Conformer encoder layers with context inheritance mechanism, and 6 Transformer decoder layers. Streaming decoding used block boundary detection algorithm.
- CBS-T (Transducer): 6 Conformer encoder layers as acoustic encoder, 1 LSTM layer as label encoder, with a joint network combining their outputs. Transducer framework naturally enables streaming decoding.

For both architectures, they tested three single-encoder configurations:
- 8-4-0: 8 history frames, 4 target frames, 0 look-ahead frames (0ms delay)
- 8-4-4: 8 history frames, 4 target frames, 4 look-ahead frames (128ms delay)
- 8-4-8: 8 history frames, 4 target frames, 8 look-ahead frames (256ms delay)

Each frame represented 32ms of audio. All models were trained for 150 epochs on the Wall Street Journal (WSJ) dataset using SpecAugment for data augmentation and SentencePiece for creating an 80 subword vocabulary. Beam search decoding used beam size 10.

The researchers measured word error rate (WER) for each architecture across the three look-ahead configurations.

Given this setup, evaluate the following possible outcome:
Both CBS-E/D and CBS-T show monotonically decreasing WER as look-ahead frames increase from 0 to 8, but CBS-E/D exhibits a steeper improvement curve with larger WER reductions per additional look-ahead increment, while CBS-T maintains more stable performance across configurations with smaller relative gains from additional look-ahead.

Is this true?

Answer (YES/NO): NO